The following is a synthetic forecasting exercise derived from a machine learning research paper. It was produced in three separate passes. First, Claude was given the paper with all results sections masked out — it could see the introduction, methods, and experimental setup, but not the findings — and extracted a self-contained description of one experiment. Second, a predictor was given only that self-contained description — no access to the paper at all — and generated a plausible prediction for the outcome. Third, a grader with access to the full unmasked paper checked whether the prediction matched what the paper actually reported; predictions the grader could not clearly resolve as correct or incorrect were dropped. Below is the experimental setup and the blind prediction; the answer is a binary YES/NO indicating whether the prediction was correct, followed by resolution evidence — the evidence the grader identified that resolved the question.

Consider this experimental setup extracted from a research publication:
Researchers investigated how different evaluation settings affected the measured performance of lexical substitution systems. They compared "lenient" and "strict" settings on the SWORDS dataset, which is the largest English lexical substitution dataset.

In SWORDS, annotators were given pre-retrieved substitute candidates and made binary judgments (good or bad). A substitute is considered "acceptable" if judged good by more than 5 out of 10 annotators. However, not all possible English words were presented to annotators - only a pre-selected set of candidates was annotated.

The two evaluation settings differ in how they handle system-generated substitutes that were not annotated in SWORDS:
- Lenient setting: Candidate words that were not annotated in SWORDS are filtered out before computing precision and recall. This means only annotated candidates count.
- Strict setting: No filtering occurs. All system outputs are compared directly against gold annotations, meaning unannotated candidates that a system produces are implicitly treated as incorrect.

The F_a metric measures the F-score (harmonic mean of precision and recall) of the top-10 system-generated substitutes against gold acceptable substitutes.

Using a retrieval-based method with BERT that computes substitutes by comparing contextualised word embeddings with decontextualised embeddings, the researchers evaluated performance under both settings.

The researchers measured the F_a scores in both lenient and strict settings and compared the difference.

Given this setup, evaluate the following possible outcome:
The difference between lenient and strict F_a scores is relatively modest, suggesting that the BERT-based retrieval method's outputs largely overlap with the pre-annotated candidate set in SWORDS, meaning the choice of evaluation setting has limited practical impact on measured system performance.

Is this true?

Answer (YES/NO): NO